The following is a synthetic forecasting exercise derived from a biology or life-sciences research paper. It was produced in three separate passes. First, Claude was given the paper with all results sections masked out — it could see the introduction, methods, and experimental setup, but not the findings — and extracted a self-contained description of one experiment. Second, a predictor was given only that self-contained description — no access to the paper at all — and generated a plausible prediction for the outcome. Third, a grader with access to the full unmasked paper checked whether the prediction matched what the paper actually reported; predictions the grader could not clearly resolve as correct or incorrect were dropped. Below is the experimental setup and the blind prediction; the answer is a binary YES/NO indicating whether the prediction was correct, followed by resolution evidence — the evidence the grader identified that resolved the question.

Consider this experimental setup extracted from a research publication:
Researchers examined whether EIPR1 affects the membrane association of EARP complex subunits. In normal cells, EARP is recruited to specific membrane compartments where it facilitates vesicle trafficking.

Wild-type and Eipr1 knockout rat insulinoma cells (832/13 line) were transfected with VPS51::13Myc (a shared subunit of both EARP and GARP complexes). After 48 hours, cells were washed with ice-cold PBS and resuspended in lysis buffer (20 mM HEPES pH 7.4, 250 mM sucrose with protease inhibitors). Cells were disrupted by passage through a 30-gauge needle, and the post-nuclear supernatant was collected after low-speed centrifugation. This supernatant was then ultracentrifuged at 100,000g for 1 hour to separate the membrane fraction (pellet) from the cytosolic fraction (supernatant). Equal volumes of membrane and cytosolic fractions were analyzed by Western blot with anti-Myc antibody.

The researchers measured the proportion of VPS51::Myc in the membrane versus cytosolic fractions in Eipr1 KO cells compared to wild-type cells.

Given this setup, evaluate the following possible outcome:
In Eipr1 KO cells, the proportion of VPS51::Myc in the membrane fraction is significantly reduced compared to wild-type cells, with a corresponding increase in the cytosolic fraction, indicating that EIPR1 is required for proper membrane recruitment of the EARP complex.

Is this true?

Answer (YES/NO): YES